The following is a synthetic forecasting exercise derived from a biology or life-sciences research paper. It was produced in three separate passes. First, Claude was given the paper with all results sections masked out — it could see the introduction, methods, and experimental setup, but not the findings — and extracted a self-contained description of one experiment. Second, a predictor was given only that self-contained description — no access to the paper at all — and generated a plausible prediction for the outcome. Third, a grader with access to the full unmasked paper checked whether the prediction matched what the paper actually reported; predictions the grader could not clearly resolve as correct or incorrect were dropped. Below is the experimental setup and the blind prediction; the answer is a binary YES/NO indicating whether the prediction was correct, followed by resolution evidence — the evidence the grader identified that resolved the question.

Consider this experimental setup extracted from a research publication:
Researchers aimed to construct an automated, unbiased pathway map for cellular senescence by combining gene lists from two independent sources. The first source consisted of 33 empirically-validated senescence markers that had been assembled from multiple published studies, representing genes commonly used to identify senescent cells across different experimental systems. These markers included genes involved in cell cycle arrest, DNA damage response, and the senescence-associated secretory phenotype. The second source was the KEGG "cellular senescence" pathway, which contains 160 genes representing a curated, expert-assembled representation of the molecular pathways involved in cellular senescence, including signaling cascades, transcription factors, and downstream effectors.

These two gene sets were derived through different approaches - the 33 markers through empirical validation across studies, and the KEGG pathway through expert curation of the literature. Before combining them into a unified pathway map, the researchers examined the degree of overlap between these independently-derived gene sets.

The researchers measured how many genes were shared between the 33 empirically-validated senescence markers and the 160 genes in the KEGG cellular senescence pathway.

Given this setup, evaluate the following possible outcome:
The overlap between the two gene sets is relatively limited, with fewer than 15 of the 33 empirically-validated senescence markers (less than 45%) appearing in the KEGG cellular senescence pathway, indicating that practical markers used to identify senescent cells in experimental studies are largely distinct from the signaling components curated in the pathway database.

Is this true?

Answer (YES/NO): YES